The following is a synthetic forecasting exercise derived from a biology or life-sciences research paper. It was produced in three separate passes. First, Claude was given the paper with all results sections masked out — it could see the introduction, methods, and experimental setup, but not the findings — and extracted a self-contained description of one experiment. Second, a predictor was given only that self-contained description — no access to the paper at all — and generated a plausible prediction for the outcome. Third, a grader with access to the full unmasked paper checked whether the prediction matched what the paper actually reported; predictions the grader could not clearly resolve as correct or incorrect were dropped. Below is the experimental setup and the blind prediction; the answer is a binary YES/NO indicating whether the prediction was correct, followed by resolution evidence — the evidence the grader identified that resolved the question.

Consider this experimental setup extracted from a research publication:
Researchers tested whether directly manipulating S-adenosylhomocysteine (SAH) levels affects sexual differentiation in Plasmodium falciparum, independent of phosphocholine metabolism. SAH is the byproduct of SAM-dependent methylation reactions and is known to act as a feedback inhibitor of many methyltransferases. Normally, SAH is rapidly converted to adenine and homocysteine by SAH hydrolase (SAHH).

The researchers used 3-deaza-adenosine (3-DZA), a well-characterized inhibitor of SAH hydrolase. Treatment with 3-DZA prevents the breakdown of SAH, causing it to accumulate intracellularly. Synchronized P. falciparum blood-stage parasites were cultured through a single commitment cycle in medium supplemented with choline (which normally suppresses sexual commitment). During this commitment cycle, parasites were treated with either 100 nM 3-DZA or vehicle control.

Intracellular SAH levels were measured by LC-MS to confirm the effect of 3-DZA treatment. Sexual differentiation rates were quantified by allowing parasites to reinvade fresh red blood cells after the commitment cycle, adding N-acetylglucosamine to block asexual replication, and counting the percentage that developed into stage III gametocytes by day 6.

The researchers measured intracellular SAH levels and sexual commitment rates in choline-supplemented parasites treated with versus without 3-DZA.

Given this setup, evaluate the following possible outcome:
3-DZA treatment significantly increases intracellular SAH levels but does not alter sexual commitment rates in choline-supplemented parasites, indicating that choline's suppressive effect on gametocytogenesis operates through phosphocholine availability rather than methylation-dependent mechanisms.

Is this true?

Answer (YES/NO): NO